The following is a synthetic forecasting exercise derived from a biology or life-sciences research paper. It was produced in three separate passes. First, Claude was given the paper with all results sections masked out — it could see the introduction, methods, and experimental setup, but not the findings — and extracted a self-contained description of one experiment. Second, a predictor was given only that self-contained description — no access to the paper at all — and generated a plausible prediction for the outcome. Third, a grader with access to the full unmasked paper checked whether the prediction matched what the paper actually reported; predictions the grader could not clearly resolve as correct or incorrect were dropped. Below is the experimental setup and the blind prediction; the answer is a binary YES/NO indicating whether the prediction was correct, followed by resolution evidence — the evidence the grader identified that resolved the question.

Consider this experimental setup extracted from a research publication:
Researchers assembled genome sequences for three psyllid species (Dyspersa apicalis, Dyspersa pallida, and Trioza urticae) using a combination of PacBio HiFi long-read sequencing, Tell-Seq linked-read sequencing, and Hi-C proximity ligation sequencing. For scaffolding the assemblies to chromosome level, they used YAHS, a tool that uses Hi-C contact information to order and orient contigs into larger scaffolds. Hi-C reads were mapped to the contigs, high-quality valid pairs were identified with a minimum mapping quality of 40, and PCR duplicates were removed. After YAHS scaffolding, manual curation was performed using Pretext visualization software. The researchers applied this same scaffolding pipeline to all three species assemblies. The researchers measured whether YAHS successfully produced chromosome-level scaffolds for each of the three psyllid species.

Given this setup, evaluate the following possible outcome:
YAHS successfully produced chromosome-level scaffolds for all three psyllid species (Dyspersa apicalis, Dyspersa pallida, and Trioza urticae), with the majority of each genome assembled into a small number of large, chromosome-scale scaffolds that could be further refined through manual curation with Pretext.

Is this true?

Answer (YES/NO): NO